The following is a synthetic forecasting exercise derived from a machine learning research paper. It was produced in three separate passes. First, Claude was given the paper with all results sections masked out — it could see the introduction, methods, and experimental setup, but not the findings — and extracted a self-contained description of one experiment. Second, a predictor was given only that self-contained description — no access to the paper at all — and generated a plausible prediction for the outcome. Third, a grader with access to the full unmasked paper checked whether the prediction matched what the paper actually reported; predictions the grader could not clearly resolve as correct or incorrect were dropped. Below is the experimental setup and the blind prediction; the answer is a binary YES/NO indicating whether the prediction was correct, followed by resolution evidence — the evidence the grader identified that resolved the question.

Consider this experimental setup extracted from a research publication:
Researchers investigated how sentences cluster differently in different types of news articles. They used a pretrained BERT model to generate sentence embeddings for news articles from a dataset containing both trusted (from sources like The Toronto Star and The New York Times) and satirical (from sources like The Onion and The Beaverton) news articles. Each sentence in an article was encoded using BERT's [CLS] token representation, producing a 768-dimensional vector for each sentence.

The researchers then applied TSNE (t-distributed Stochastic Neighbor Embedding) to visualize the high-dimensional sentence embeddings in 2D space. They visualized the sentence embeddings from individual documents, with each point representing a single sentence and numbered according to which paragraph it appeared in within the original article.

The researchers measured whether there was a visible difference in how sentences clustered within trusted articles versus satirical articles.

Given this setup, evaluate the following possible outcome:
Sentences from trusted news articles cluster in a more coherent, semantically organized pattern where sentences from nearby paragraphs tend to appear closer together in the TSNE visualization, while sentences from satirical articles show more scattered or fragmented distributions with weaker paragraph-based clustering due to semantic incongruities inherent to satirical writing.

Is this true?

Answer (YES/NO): NO